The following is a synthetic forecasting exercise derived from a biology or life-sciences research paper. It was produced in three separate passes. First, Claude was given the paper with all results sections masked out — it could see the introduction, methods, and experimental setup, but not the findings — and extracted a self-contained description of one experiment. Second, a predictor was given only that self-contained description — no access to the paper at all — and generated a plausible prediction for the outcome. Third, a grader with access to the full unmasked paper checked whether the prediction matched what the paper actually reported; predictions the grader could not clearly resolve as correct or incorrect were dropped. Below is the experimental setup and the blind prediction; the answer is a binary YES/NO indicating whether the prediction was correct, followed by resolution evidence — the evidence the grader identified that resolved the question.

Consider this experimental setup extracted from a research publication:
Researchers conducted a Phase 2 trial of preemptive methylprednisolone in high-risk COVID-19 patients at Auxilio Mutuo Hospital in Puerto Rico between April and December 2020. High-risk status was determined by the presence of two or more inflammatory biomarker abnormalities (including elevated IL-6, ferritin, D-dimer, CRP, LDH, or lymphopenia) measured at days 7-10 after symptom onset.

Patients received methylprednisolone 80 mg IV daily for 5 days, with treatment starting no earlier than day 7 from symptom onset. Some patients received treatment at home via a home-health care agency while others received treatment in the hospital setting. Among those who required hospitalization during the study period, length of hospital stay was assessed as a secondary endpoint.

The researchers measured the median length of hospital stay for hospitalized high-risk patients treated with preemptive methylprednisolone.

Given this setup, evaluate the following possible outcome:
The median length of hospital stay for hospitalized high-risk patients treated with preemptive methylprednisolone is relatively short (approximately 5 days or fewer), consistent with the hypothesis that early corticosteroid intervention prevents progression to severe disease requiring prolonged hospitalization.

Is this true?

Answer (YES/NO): NO